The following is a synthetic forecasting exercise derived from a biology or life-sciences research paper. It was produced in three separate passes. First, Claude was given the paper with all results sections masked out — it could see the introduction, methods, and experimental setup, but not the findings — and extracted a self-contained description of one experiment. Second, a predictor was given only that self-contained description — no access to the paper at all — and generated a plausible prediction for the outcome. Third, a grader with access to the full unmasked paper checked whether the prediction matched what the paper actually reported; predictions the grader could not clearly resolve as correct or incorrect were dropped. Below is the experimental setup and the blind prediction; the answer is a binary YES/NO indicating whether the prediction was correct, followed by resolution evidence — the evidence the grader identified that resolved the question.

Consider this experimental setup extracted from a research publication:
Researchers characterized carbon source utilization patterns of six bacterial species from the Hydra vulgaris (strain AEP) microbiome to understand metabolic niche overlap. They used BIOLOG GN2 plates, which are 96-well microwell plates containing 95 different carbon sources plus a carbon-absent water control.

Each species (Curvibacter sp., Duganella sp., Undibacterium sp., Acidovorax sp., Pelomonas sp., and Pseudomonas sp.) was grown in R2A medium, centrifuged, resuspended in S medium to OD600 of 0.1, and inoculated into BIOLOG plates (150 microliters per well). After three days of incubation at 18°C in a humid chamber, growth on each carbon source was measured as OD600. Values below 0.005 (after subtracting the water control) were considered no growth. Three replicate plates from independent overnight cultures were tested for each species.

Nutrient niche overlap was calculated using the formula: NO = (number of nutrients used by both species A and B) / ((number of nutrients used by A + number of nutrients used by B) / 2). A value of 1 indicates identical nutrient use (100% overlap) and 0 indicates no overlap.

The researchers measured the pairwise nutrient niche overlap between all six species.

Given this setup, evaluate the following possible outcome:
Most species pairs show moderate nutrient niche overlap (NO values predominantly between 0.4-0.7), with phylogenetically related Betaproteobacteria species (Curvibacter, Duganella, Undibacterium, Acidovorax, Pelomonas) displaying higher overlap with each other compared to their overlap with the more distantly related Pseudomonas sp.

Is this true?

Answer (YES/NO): NO